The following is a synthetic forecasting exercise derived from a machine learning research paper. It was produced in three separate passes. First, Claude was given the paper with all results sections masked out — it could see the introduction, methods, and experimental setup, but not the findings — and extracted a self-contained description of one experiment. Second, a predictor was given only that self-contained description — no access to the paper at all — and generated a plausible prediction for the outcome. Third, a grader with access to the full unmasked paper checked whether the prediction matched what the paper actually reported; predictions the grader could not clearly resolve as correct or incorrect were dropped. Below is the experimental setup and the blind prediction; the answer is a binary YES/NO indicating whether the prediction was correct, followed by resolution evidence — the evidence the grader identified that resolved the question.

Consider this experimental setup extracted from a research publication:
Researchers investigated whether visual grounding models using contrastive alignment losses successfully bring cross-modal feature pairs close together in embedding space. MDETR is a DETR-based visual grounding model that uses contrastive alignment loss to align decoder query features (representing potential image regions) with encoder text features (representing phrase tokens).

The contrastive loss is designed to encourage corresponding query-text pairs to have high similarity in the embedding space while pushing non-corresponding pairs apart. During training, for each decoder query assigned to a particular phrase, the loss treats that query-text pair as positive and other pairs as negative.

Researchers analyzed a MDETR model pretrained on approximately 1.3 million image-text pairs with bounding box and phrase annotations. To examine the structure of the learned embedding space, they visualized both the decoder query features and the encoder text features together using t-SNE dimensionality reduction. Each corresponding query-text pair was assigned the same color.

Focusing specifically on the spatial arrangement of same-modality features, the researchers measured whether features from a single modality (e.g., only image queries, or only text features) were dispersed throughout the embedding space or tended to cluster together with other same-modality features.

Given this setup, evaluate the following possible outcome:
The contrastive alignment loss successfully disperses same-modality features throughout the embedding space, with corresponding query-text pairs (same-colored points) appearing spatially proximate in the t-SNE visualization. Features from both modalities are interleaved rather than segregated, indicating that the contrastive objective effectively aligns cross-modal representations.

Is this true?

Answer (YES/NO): NO